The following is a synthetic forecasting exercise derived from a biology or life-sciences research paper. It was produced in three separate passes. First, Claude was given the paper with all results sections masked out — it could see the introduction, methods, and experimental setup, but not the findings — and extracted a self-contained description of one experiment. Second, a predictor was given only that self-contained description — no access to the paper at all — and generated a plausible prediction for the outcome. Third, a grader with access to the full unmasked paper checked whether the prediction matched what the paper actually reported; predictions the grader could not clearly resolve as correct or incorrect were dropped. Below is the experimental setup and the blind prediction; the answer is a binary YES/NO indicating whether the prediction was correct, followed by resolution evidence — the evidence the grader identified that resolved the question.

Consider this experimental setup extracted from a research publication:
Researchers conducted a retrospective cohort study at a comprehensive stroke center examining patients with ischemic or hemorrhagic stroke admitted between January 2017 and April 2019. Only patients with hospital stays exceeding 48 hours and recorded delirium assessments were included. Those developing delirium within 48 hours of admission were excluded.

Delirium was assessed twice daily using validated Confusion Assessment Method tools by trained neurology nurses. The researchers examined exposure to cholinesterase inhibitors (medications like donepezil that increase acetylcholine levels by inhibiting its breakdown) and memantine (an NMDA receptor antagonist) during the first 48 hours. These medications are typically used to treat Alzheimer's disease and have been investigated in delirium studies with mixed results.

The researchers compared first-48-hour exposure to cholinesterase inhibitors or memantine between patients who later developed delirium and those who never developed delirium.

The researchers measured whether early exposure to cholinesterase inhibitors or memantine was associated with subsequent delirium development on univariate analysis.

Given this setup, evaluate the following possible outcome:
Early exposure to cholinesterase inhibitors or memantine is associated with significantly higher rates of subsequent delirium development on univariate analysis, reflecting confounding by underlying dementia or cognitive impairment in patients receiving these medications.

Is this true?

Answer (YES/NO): YES